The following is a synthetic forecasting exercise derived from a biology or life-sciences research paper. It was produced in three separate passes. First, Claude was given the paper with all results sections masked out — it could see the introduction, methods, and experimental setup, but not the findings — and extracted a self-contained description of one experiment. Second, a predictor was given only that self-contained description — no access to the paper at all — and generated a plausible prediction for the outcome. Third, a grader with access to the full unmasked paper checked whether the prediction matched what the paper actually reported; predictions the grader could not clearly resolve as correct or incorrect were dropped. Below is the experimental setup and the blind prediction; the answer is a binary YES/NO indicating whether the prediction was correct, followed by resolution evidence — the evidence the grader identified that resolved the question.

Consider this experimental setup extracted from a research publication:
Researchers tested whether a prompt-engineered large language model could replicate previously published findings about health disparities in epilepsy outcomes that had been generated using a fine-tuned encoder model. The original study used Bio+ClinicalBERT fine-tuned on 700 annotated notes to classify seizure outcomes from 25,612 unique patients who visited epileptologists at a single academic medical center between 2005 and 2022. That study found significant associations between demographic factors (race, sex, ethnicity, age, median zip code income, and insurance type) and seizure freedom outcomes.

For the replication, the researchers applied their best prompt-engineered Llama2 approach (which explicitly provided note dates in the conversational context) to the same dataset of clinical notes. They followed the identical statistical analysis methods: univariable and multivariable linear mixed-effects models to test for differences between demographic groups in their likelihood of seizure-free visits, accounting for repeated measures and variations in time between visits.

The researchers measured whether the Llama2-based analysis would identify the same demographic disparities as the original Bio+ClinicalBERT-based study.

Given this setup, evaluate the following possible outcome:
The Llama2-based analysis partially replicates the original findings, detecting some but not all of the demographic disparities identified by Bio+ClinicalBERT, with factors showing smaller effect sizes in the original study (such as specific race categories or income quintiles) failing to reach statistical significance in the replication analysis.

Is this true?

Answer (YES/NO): NO